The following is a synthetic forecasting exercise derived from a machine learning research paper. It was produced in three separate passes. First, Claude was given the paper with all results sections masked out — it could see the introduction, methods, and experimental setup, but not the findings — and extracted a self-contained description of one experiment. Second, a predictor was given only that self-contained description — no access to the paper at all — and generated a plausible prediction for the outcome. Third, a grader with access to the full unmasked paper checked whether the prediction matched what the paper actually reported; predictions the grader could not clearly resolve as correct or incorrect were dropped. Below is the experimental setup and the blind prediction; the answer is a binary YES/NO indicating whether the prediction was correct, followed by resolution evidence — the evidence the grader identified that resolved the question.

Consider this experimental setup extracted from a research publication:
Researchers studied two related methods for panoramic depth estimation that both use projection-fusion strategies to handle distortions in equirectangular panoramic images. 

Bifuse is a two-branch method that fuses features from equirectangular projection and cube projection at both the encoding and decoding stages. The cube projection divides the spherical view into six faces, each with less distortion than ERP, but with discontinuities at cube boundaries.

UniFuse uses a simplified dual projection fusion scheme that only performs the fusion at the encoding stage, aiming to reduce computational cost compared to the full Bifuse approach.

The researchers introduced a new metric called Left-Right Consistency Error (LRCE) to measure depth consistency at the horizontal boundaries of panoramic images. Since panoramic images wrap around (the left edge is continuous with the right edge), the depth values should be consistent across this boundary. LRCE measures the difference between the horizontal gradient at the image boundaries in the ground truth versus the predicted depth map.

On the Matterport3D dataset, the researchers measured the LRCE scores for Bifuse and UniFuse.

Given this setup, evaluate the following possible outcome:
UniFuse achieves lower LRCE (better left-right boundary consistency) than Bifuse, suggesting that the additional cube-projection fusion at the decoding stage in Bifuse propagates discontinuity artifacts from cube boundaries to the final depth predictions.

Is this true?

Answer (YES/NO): NO